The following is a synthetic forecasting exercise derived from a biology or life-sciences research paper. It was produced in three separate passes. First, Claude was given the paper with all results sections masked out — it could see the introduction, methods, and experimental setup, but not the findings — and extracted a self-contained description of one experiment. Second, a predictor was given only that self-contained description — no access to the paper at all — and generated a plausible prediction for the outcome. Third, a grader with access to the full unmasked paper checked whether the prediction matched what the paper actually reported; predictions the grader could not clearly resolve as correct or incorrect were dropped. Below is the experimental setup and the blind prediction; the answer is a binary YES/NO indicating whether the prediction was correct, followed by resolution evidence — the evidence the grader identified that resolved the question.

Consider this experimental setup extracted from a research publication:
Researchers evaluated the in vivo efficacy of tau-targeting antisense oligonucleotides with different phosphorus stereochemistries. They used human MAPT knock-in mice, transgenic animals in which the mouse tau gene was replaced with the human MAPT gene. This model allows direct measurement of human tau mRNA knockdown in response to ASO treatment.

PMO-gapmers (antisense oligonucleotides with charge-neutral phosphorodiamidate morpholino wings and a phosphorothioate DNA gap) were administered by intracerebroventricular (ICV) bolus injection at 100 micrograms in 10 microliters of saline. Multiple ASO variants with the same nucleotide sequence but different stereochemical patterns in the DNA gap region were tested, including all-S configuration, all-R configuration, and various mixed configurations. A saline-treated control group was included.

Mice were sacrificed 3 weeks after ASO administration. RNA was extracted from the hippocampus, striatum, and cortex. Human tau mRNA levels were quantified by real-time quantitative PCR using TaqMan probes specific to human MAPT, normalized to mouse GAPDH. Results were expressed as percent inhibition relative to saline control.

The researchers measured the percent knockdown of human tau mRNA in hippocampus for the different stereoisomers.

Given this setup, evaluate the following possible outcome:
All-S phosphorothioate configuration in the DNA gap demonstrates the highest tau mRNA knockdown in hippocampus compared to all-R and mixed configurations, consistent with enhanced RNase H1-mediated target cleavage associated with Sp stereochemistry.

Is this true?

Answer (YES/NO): NO